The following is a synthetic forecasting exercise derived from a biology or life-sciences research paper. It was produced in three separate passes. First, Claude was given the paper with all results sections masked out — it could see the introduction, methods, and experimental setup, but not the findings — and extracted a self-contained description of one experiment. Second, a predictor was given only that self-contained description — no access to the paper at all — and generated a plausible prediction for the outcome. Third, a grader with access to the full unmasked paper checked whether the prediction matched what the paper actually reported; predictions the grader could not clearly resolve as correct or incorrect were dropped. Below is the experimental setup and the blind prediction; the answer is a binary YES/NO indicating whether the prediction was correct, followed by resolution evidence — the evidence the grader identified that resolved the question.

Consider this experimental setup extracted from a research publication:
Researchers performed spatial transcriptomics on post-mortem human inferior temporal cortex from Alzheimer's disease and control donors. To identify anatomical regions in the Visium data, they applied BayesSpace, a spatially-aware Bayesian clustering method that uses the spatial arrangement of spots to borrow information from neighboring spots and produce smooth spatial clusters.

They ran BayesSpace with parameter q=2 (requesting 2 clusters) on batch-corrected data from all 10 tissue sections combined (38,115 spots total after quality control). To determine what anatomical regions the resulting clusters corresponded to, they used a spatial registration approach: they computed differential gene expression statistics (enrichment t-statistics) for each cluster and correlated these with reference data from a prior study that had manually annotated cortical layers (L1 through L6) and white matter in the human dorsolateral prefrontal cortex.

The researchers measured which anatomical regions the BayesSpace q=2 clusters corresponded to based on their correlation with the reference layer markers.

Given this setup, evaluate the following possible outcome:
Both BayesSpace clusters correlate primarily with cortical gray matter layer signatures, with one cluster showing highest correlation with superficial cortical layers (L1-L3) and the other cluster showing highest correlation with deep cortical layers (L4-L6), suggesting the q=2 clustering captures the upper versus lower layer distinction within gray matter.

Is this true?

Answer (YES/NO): NO